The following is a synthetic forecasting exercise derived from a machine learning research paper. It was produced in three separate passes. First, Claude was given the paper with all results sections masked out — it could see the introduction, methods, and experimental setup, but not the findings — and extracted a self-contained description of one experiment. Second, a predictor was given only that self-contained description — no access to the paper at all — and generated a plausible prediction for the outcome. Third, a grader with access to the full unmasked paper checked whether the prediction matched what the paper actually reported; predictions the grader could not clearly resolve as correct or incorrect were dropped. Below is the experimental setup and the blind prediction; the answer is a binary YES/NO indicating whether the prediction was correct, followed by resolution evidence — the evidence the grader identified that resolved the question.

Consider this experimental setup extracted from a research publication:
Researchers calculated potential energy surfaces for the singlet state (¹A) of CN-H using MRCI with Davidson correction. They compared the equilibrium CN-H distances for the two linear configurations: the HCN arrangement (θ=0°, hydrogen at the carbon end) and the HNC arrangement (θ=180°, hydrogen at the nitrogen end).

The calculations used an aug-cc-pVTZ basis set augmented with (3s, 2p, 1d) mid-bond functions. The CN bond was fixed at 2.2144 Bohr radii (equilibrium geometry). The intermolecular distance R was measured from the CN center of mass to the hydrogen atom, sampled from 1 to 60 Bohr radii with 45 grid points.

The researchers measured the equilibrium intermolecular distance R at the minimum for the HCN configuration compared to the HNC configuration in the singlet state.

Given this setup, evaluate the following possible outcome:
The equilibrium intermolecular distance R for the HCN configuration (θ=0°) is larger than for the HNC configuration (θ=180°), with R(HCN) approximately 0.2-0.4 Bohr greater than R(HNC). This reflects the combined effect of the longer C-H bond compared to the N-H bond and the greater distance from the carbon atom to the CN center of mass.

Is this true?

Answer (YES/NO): YES